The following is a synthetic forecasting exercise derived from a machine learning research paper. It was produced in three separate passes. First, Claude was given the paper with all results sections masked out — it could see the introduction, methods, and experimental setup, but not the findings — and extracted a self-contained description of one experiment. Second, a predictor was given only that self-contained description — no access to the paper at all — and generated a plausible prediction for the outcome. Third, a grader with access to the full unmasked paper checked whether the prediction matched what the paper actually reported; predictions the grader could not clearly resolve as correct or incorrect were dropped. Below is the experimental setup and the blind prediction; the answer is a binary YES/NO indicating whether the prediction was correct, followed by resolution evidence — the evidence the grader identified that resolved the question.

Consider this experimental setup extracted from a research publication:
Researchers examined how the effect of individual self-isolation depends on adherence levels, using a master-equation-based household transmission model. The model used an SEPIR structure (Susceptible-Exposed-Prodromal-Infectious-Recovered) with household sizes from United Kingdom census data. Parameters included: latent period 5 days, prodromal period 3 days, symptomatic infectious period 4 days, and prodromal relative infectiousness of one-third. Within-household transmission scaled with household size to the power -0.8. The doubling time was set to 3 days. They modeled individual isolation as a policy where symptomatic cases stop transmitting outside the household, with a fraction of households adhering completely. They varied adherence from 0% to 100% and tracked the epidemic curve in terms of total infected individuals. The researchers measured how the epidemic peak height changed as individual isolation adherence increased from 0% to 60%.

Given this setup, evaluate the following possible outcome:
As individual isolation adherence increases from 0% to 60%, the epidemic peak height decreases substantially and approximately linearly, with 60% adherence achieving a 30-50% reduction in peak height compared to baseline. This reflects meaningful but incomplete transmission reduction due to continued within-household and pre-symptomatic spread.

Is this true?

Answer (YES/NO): NO